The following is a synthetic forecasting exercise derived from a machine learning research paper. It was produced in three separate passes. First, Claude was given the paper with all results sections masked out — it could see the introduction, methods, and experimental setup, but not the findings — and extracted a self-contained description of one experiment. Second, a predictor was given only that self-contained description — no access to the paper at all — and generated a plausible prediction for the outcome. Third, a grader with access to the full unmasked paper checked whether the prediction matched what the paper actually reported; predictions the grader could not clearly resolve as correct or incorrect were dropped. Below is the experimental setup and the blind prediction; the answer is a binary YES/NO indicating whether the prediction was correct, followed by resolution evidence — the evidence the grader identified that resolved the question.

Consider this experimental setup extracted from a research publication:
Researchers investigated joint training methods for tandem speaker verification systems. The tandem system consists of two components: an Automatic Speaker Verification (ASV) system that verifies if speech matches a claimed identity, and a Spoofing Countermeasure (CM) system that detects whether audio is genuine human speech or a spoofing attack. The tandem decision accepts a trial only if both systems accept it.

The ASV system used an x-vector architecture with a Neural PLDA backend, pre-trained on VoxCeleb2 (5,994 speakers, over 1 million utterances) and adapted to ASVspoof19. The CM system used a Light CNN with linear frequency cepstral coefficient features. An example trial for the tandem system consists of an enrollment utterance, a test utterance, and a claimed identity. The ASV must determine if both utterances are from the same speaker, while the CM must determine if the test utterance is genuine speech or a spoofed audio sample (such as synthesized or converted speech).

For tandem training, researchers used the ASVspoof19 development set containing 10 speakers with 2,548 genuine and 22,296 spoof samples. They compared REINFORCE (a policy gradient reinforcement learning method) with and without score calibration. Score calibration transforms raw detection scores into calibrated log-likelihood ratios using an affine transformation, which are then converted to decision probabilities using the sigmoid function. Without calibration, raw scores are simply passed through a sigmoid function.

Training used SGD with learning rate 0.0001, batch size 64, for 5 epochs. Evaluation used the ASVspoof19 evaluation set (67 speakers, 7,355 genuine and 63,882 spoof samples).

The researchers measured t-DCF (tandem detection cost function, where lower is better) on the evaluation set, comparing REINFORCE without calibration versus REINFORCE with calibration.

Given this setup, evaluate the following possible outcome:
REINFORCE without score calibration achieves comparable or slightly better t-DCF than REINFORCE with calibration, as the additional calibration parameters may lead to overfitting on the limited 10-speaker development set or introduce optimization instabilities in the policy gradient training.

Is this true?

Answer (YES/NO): YES